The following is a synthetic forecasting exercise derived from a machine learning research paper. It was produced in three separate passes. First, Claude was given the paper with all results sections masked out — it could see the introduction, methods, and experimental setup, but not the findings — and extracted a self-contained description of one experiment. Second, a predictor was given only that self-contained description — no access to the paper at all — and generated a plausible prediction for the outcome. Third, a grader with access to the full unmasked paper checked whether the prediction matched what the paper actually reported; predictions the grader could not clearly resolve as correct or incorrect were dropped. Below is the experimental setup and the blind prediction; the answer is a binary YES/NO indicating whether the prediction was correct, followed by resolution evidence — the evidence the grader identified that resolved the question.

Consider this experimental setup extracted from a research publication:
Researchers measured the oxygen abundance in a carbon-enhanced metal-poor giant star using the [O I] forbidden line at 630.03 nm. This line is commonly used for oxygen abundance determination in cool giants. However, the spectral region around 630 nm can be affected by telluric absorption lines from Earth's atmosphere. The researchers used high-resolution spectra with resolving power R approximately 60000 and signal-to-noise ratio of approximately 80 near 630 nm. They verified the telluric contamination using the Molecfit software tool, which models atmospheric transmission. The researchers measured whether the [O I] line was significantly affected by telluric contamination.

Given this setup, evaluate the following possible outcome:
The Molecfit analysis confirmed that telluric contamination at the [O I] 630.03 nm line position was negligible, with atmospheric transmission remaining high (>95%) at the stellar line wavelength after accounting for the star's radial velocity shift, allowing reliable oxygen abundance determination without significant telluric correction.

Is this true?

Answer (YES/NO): NO